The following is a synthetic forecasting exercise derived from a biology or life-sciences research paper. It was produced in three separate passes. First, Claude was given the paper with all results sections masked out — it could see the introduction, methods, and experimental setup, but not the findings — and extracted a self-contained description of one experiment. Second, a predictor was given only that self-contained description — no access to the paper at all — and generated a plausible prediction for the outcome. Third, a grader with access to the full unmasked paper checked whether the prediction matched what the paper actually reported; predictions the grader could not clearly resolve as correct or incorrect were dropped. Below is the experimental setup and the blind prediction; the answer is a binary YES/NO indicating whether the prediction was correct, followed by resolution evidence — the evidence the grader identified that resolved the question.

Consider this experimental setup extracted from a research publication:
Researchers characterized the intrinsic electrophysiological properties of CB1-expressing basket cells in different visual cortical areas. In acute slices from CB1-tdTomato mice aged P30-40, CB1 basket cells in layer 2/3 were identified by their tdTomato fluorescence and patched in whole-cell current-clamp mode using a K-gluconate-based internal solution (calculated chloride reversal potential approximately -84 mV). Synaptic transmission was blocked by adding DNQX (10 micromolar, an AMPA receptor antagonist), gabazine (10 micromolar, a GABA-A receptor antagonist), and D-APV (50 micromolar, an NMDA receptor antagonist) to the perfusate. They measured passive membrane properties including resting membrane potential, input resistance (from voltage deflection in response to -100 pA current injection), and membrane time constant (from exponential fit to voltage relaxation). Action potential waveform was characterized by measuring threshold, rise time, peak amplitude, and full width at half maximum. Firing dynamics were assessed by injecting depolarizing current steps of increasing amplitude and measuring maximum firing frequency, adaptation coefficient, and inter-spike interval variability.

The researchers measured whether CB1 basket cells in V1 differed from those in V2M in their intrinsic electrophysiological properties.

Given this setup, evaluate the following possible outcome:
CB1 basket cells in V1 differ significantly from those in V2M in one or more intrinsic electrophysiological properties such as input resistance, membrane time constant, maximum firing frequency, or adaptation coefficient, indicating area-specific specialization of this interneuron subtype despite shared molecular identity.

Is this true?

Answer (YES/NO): NO